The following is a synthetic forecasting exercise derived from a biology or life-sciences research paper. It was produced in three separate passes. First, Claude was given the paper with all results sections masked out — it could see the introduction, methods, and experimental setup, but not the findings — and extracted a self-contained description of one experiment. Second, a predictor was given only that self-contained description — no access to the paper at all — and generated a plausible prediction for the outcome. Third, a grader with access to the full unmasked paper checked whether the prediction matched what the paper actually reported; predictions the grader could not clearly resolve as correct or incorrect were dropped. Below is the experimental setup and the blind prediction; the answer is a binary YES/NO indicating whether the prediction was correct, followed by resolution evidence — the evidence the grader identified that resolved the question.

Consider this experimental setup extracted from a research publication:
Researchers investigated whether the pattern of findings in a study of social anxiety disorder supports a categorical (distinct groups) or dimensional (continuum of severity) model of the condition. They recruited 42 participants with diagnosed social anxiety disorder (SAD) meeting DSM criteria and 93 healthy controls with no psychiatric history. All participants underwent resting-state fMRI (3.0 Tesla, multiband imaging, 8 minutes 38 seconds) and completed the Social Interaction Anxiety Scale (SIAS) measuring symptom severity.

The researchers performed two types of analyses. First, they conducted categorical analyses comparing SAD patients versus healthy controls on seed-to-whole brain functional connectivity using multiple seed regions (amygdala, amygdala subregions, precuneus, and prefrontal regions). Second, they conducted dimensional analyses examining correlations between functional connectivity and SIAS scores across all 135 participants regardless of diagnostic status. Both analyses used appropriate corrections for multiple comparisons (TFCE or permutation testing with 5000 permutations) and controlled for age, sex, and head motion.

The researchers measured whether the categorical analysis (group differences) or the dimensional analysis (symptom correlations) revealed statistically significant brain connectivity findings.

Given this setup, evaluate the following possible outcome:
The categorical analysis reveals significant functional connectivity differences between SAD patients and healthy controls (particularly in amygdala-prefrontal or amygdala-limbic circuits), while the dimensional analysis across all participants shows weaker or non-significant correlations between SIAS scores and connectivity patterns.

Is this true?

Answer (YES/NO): NO